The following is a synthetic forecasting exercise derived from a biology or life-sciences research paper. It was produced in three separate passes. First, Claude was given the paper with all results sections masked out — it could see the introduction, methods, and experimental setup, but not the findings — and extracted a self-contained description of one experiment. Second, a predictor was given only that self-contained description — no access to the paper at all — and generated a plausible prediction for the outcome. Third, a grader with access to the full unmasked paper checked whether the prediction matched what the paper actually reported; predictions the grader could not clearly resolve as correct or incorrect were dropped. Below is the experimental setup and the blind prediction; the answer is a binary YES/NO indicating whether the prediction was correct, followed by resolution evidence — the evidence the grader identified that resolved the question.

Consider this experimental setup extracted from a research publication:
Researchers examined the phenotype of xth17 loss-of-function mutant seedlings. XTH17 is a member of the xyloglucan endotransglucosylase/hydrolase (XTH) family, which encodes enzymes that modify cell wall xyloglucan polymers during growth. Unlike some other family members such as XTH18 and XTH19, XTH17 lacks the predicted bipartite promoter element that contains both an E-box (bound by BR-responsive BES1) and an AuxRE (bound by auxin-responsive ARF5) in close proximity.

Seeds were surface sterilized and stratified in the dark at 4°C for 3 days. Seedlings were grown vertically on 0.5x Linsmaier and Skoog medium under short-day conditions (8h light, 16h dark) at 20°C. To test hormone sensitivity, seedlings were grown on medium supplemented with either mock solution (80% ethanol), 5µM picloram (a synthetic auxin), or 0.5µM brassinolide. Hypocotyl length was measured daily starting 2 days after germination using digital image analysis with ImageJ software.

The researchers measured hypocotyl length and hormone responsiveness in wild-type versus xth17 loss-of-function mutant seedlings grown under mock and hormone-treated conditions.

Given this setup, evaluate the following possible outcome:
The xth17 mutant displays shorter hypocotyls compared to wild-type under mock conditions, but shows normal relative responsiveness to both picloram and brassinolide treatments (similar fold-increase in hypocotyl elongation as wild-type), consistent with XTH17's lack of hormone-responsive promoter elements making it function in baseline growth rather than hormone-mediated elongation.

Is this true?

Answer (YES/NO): NO